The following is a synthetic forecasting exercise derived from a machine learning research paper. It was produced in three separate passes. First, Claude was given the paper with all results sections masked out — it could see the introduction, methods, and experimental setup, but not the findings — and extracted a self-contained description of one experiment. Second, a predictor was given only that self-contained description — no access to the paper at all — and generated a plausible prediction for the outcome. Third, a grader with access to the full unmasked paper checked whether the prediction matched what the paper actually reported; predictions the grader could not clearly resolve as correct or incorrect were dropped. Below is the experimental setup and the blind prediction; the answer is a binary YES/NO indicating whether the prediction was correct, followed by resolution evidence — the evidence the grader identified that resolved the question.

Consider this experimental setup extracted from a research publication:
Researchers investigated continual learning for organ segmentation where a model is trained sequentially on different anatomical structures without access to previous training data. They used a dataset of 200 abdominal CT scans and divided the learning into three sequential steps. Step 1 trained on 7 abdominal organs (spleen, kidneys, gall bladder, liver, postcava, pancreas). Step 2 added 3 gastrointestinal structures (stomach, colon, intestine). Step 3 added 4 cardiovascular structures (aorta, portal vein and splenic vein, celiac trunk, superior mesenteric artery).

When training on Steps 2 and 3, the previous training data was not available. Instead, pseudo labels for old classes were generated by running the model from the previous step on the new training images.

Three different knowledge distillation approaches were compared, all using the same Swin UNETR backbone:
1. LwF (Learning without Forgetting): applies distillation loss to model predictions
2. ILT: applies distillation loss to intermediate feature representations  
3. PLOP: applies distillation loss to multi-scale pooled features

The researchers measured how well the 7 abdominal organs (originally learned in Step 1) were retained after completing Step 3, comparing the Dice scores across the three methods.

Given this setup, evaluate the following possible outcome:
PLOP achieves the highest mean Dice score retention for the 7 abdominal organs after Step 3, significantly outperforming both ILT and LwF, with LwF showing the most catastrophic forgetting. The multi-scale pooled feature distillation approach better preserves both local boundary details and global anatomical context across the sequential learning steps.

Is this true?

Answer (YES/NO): NO